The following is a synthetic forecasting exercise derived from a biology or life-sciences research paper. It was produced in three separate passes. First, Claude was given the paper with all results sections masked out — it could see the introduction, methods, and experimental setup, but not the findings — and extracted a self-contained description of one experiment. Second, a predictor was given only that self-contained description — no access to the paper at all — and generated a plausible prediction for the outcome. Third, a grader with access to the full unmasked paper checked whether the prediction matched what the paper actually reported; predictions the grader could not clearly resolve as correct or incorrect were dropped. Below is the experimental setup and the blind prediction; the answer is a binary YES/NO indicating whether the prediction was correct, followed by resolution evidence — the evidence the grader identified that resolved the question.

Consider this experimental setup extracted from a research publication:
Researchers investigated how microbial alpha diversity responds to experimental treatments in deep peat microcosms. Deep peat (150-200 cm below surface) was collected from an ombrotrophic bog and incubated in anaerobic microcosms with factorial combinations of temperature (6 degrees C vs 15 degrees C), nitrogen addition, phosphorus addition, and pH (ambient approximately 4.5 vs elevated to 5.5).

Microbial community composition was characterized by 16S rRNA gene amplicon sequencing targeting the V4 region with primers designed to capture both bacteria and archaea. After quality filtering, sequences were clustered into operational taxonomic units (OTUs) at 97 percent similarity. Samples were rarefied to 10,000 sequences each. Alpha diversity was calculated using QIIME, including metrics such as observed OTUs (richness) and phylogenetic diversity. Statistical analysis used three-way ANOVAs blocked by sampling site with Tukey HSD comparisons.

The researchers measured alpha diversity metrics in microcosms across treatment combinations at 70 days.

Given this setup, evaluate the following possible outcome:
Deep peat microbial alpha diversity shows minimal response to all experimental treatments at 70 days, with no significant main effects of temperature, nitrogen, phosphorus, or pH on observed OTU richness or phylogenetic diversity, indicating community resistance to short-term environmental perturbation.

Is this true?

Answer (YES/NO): NO